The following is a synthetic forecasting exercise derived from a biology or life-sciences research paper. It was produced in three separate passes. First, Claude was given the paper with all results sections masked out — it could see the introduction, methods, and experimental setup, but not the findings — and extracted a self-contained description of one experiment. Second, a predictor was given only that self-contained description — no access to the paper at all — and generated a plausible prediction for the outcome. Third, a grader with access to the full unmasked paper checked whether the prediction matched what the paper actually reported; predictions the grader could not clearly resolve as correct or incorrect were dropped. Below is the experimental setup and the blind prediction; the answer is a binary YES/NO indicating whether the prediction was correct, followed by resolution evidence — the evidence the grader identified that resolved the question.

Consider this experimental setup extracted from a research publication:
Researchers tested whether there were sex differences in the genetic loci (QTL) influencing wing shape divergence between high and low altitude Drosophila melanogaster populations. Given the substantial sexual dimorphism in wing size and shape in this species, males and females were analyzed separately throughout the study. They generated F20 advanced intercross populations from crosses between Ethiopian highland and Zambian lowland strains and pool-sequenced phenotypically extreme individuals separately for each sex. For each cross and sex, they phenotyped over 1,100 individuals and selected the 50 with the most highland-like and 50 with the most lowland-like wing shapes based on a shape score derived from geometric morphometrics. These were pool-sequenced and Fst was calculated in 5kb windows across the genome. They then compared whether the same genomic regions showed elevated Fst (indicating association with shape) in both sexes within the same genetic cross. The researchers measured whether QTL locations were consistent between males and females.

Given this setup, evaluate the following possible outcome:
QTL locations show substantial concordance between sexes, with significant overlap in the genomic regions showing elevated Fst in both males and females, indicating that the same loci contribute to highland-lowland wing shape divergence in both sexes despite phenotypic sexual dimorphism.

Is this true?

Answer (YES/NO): NO